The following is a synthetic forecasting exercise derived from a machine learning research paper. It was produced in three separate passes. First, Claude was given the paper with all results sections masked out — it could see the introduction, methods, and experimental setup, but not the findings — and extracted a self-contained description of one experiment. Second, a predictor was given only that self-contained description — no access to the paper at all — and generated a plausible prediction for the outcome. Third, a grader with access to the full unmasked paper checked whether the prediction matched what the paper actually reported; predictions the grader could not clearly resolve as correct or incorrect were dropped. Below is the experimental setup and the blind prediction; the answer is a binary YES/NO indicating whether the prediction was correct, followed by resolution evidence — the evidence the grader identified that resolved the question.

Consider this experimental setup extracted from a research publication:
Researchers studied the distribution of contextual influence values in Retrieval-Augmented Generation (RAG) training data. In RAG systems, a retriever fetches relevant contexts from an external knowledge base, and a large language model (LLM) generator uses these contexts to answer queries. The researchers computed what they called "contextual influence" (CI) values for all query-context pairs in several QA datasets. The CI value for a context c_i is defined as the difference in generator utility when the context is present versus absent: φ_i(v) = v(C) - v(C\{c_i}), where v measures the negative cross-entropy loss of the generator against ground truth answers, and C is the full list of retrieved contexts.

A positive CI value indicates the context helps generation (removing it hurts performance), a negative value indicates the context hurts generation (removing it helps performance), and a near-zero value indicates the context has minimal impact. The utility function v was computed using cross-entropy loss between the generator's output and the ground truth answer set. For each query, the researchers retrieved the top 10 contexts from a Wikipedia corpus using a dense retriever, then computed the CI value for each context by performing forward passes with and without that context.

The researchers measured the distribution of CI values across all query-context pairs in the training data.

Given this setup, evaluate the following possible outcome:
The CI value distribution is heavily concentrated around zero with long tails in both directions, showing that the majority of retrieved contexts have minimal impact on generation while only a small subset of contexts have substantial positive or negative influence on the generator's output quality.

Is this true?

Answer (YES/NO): YES